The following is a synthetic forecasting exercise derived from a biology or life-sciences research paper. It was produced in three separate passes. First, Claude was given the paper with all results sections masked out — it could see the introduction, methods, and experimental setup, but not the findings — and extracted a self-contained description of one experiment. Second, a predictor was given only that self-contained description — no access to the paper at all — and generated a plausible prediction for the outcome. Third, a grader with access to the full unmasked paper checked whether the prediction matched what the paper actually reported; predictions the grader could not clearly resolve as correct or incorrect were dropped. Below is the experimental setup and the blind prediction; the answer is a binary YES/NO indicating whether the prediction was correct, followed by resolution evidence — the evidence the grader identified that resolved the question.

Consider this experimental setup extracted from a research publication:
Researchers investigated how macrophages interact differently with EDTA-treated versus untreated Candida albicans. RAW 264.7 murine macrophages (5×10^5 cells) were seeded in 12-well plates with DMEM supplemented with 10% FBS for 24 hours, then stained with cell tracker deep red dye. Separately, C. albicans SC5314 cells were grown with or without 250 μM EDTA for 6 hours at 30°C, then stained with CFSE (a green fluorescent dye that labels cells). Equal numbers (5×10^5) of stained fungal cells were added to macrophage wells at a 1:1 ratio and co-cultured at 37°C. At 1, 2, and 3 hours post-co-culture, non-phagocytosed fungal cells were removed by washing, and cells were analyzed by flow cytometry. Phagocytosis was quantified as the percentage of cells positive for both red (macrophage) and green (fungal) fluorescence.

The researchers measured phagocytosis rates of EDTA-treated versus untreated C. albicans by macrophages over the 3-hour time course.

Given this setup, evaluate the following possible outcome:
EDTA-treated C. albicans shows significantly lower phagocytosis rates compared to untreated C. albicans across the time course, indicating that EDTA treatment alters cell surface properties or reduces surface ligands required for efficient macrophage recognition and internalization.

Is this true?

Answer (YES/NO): NO